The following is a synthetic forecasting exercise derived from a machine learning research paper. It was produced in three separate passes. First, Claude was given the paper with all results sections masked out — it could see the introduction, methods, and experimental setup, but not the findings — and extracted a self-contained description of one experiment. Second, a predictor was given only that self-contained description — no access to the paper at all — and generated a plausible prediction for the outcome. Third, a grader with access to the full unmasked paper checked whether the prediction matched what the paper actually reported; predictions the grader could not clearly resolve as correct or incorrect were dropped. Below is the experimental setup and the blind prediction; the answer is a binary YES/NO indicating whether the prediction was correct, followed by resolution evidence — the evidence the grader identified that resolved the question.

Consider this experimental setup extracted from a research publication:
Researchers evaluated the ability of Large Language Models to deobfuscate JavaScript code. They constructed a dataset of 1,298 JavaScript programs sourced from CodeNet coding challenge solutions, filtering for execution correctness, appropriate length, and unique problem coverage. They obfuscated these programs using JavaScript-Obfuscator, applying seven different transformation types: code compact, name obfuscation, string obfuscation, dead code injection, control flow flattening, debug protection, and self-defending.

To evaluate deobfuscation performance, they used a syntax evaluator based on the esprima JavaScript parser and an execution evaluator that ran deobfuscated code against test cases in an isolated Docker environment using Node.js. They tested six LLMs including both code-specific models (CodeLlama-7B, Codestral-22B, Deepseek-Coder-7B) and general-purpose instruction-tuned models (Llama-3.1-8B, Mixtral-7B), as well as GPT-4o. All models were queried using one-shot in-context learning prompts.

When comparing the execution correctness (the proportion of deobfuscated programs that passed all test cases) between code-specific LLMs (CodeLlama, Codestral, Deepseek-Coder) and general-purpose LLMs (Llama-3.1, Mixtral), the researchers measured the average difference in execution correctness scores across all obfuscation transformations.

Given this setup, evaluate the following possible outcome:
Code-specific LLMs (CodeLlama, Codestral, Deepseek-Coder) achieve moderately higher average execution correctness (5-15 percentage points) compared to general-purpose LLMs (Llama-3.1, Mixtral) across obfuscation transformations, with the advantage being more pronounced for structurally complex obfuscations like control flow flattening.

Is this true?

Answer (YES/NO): NO